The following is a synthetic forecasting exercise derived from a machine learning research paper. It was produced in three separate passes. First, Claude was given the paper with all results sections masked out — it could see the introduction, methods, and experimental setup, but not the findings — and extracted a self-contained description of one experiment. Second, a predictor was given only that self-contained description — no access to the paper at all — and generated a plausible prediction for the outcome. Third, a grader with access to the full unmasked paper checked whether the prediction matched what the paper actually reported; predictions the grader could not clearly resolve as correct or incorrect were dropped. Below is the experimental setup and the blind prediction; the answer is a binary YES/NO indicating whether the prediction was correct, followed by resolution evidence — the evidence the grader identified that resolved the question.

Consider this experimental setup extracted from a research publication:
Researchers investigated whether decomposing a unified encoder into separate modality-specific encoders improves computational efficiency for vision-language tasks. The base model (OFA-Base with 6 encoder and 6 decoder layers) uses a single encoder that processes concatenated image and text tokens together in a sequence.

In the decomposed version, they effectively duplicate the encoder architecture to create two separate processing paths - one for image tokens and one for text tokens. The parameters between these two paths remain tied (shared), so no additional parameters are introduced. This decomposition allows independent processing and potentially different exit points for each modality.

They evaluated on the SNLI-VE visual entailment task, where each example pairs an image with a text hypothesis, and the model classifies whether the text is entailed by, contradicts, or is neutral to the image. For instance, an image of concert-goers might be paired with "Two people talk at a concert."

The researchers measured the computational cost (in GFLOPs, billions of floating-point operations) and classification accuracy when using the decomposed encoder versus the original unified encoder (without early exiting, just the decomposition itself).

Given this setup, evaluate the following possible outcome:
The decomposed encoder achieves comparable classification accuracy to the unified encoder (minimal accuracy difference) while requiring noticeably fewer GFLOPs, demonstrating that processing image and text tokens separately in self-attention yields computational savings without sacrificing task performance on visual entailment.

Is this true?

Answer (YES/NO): NO